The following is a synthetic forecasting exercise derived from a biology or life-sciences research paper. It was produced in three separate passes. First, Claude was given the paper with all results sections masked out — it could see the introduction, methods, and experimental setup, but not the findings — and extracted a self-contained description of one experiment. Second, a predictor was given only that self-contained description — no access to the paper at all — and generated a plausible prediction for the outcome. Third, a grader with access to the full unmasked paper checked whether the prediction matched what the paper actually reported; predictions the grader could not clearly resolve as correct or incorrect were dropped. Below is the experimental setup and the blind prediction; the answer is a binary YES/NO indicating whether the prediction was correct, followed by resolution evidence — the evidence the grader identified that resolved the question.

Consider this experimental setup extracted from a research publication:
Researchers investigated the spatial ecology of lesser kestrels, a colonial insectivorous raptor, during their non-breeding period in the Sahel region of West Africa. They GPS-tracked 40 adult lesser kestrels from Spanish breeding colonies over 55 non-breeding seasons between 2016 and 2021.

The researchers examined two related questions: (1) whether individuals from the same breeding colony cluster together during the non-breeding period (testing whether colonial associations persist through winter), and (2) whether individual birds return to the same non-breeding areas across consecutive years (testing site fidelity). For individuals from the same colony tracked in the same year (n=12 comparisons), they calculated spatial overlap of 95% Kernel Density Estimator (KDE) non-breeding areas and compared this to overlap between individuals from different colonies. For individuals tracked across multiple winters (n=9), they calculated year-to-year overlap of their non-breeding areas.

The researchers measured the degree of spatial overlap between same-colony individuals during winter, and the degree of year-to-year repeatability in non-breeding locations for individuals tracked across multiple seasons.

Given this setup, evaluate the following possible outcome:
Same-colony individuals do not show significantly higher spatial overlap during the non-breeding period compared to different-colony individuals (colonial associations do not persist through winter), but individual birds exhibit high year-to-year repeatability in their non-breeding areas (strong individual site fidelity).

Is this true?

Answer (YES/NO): YES